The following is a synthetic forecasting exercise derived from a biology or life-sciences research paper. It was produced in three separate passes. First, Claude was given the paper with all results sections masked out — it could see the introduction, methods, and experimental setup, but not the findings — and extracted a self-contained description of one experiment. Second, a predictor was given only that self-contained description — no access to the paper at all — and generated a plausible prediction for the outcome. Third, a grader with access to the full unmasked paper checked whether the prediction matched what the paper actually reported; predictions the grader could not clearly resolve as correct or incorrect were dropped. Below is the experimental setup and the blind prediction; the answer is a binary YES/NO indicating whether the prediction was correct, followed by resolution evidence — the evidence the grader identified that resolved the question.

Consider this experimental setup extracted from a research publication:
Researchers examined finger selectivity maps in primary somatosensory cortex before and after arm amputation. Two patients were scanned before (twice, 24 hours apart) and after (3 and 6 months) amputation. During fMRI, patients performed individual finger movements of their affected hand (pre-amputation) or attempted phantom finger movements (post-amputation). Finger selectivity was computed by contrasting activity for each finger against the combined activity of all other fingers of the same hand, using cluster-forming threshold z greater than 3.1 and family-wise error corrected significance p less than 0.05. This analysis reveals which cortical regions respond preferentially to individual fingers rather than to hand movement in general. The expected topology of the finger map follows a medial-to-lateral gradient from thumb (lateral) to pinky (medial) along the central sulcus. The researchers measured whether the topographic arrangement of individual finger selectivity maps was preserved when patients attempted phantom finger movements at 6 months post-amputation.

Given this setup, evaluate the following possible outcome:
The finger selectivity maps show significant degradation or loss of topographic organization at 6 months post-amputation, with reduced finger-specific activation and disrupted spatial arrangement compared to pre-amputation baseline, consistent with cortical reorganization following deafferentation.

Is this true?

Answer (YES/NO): NO